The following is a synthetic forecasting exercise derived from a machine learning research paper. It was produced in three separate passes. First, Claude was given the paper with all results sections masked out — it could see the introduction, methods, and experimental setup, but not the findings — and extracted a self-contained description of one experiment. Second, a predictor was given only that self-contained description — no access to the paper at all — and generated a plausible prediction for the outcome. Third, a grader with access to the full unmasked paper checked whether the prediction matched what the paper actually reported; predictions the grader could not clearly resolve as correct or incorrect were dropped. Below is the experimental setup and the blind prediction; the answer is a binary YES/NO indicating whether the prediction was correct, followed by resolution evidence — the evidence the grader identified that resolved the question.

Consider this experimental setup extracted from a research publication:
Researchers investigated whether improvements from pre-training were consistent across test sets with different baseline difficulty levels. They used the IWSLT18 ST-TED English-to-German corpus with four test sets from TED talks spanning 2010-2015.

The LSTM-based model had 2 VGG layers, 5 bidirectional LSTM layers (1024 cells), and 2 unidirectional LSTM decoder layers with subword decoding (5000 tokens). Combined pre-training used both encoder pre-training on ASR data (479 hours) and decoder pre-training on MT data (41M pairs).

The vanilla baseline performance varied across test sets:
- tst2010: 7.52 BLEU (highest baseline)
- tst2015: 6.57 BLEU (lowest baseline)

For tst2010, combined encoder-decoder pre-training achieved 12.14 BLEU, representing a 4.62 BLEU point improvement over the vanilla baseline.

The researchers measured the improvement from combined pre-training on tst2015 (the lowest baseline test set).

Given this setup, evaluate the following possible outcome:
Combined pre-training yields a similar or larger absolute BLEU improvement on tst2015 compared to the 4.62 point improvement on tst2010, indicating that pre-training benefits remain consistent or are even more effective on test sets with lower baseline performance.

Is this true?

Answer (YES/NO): NO